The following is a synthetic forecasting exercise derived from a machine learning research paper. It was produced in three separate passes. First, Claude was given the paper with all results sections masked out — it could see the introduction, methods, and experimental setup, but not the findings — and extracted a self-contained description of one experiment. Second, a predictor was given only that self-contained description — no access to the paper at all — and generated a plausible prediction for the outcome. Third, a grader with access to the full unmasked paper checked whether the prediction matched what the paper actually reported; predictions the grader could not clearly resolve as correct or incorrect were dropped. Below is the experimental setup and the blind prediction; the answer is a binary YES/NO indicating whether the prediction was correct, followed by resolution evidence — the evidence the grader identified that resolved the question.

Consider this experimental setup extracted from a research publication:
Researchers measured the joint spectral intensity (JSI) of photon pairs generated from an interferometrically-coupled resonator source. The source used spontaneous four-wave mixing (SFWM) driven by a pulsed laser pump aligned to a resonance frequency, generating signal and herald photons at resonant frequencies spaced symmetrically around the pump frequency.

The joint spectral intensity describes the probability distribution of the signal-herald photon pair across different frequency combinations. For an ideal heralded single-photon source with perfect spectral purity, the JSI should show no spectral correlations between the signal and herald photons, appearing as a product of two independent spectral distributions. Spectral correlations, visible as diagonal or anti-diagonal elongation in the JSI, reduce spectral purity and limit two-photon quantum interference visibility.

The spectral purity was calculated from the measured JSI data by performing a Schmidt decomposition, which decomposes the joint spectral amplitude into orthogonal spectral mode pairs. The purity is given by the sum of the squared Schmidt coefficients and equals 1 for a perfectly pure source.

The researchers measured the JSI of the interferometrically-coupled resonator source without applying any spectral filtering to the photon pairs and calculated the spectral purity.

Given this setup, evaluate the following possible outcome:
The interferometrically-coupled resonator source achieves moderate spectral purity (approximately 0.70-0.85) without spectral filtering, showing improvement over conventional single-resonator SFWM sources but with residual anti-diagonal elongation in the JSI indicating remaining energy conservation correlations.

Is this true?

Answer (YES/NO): NO